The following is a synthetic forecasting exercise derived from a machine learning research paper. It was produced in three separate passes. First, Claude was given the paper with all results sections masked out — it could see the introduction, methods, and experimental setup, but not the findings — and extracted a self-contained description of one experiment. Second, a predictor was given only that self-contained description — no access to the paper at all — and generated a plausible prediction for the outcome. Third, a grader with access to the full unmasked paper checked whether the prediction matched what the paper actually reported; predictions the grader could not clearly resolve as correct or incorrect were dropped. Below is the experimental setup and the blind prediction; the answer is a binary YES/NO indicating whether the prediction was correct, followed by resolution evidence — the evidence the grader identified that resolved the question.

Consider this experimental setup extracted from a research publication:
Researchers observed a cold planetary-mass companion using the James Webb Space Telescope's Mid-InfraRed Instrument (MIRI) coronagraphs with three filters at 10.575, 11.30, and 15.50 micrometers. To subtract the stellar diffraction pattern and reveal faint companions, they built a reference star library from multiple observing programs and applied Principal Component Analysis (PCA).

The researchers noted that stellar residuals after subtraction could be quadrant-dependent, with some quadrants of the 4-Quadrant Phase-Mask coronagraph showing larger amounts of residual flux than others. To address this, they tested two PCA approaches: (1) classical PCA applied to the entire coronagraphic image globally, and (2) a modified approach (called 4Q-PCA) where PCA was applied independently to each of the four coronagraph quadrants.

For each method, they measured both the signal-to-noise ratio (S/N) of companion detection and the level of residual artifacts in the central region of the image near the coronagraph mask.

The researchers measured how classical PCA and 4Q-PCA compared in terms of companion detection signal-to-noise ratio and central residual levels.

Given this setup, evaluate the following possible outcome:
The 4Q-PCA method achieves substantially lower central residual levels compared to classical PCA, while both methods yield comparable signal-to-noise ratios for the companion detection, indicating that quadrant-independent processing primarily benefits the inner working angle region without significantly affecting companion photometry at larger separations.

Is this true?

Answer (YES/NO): NO